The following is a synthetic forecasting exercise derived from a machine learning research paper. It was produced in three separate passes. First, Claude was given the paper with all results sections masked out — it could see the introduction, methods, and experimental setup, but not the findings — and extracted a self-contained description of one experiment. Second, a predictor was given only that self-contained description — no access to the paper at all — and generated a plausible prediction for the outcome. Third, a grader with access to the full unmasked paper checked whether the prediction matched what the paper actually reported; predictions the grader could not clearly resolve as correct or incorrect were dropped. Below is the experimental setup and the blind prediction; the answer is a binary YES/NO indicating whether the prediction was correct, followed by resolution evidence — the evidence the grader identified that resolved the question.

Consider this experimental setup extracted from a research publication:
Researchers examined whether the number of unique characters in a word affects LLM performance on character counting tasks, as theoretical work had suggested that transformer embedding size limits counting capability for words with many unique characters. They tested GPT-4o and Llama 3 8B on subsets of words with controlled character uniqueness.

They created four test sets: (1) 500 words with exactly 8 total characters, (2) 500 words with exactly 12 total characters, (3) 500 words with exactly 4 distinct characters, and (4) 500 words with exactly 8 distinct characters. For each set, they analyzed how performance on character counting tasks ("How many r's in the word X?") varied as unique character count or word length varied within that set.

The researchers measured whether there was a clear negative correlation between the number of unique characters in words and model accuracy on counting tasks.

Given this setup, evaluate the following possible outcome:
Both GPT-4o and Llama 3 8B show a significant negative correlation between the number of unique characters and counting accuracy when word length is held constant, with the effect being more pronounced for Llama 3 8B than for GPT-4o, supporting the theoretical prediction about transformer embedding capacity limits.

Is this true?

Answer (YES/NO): NO